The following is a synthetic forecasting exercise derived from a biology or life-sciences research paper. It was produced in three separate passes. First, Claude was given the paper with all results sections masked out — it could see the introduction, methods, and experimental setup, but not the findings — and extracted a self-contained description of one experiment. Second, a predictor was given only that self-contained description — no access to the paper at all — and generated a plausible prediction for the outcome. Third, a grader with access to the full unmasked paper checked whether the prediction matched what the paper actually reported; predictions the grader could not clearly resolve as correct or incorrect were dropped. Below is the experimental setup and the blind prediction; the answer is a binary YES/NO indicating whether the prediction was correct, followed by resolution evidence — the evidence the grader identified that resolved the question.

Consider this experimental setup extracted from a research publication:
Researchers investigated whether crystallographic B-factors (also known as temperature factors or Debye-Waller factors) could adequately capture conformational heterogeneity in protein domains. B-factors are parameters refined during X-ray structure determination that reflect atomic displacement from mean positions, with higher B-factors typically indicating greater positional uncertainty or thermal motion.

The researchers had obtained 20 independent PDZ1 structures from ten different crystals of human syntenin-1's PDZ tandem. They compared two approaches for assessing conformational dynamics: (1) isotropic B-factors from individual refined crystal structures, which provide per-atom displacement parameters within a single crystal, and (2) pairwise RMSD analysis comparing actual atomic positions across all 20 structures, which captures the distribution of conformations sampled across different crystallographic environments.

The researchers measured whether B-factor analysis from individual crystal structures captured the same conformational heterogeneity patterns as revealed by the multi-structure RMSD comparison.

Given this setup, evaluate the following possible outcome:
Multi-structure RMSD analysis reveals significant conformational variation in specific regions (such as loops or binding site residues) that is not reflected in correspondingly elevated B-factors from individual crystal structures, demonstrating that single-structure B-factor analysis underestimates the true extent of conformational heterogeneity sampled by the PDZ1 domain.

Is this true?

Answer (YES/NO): YES